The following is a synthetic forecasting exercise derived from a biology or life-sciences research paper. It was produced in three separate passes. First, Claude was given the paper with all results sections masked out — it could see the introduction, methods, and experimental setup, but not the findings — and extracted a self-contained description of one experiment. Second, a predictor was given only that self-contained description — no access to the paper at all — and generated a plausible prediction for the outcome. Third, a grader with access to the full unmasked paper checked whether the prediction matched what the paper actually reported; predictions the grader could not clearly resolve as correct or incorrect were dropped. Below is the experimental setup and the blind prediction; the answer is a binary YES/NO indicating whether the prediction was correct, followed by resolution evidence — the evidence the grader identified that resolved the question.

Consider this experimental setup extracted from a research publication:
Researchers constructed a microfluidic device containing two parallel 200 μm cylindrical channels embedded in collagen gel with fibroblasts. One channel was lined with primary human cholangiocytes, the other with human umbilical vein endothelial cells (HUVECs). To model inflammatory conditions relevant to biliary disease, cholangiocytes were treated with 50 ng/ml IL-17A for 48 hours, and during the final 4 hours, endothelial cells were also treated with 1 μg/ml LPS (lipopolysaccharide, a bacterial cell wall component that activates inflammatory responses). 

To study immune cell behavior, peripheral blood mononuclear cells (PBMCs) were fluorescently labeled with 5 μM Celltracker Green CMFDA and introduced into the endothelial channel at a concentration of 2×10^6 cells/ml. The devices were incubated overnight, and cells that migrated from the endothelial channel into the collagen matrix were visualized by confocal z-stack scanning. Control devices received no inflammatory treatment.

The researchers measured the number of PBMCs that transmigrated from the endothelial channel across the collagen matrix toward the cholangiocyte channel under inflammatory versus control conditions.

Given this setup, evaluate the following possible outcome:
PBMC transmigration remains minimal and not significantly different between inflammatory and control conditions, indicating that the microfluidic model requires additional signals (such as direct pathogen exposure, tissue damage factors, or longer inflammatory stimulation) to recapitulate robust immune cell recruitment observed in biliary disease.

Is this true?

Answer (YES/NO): NO